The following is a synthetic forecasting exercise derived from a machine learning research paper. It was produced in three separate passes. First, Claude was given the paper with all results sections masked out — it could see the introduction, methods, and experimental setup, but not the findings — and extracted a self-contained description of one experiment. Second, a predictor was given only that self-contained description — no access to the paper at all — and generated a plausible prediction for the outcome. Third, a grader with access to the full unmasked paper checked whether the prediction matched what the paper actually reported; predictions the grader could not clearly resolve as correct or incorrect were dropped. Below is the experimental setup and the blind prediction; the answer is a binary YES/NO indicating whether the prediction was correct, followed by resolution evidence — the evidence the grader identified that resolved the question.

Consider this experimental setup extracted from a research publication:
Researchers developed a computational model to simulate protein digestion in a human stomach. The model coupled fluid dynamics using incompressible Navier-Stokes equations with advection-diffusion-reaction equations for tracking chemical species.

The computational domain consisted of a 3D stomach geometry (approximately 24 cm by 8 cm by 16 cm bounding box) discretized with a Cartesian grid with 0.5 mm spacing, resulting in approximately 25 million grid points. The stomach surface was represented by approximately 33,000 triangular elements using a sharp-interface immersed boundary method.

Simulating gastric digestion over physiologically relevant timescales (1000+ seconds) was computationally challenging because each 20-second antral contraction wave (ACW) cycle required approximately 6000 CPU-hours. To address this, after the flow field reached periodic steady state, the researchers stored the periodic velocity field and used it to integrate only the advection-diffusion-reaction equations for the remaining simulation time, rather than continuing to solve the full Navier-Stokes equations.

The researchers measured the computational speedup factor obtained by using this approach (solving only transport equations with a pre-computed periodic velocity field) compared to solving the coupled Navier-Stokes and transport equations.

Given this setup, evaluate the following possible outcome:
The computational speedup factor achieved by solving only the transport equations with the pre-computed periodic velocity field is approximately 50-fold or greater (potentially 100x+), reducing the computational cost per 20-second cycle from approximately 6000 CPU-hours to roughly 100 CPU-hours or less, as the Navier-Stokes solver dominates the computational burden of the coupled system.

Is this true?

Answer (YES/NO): NO